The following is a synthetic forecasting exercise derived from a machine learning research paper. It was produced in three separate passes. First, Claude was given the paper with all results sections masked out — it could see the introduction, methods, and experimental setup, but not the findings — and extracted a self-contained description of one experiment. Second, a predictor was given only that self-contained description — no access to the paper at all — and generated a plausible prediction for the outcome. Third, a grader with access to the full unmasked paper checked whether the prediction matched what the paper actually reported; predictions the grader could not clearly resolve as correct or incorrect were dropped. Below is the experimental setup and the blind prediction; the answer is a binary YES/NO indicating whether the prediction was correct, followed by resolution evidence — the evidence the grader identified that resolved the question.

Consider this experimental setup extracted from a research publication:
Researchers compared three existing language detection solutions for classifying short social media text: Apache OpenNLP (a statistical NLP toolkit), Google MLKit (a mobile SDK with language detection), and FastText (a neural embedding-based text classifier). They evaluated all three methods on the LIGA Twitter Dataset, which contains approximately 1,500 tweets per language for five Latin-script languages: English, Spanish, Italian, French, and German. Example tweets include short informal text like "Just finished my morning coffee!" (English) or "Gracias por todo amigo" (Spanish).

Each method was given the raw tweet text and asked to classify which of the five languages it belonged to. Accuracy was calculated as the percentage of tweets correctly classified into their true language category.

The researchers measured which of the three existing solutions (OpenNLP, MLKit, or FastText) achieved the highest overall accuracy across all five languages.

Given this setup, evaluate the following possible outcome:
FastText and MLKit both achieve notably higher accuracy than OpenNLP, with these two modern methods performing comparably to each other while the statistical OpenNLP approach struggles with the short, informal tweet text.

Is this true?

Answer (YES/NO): YES